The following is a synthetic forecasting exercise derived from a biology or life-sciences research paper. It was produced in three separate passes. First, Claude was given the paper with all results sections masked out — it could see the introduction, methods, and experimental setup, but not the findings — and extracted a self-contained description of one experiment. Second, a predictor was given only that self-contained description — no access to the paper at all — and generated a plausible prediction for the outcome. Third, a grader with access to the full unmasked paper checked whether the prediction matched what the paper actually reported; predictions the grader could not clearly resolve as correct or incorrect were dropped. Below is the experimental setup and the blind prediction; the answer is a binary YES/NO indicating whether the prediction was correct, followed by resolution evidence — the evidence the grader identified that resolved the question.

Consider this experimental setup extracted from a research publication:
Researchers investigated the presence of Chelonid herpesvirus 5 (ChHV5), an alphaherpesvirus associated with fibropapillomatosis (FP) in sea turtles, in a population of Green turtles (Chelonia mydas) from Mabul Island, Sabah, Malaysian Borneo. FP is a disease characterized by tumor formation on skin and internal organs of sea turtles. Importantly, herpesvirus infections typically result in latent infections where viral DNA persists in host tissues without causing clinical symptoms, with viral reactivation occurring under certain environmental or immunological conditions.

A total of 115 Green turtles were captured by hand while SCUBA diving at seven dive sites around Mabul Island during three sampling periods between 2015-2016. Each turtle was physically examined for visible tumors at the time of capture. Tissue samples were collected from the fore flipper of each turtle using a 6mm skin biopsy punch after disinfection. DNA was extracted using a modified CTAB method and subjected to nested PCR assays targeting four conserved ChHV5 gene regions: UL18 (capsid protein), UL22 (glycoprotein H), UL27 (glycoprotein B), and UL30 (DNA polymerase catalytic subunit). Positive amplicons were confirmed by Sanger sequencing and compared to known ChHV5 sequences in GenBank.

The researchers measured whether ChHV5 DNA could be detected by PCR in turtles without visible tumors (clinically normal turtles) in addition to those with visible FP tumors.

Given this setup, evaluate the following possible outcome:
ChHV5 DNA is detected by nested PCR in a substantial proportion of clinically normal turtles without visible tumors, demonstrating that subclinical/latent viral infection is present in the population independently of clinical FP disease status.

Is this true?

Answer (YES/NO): NO